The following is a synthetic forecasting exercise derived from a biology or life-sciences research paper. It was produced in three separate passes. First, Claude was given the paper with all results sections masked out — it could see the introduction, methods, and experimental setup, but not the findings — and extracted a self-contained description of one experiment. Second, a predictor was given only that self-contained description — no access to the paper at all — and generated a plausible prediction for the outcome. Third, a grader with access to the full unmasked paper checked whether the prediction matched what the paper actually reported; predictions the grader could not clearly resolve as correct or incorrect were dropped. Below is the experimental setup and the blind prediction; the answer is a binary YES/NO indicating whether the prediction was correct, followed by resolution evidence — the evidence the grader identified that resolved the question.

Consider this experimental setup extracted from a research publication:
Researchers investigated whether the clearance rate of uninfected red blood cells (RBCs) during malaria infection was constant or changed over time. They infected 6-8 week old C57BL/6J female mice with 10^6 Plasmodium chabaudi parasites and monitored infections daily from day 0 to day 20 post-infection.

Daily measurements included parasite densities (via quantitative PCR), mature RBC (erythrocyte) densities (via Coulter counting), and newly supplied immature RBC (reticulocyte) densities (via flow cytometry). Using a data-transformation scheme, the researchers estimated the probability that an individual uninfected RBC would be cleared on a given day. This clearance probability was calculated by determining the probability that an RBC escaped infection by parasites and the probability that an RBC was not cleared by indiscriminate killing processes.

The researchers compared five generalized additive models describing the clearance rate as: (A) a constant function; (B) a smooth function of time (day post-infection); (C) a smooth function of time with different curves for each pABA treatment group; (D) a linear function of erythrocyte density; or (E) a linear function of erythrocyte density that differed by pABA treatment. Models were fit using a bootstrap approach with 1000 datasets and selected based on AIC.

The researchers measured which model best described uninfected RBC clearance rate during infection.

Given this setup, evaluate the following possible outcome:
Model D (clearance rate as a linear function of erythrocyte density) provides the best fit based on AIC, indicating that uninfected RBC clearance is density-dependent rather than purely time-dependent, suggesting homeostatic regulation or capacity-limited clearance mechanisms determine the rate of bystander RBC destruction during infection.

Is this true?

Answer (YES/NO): NO